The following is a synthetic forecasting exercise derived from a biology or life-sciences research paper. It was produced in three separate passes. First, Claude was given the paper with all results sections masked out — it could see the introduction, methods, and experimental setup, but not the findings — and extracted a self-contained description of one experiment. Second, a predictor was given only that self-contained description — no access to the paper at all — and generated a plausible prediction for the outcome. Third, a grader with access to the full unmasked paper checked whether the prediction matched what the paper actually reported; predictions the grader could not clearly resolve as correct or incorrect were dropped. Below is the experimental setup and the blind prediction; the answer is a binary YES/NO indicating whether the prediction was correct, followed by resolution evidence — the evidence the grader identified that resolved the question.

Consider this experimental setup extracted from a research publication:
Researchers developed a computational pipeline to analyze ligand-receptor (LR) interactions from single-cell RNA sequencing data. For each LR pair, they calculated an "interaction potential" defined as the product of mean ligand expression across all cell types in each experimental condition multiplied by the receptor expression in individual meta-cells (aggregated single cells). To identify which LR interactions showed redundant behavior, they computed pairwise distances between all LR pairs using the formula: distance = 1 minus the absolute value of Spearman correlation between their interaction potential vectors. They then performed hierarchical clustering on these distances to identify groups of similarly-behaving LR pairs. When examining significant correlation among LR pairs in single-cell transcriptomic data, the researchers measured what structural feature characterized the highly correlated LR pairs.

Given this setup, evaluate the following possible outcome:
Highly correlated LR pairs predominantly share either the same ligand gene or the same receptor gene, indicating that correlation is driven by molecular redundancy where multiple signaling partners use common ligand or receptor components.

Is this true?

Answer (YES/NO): YES